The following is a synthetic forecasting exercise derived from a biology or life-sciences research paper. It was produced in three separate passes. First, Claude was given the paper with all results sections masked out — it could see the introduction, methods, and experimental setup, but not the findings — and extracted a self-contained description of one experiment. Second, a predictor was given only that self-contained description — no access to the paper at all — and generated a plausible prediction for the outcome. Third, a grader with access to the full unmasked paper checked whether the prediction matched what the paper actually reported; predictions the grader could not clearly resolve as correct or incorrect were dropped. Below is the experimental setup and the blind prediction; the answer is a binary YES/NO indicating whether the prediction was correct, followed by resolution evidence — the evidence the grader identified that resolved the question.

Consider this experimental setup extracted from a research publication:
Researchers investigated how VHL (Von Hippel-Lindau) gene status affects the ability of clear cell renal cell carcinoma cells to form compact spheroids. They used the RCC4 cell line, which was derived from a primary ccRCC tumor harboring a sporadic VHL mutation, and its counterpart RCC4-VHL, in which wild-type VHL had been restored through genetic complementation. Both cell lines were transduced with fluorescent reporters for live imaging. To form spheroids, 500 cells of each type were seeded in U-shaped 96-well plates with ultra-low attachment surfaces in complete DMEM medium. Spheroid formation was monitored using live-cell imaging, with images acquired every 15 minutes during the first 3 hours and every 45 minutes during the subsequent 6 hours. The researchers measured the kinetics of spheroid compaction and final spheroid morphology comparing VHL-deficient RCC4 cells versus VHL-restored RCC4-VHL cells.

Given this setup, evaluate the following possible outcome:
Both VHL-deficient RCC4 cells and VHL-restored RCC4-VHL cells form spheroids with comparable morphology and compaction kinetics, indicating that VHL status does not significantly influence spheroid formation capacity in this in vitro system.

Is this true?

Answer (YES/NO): YES